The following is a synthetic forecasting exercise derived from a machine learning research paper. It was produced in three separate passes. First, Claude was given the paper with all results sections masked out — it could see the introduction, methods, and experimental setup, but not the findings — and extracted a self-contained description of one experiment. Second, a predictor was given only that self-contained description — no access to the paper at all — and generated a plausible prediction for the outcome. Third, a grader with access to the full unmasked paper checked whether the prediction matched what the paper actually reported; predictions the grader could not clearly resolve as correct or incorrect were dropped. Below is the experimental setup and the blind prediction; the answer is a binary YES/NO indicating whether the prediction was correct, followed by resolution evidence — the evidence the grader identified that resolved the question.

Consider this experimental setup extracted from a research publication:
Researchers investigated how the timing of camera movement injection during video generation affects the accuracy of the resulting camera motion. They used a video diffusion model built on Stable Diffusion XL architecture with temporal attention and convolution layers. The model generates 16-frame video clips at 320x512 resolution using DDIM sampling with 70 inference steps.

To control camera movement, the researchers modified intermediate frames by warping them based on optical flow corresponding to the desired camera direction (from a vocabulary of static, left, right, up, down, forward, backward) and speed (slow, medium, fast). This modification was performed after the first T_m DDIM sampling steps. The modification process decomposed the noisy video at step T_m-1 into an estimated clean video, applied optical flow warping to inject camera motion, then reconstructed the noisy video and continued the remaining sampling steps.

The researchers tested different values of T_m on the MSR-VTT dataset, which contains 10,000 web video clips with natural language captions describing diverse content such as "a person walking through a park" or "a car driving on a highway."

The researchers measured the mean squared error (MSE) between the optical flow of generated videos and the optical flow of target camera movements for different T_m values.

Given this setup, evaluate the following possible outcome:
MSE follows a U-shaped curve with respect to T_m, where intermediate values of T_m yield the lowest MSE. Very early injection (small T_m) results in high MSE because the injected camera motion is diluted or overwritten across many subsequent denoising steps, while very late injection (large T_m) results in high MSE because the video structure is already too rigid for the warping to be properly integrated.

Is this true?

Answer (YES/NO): NO